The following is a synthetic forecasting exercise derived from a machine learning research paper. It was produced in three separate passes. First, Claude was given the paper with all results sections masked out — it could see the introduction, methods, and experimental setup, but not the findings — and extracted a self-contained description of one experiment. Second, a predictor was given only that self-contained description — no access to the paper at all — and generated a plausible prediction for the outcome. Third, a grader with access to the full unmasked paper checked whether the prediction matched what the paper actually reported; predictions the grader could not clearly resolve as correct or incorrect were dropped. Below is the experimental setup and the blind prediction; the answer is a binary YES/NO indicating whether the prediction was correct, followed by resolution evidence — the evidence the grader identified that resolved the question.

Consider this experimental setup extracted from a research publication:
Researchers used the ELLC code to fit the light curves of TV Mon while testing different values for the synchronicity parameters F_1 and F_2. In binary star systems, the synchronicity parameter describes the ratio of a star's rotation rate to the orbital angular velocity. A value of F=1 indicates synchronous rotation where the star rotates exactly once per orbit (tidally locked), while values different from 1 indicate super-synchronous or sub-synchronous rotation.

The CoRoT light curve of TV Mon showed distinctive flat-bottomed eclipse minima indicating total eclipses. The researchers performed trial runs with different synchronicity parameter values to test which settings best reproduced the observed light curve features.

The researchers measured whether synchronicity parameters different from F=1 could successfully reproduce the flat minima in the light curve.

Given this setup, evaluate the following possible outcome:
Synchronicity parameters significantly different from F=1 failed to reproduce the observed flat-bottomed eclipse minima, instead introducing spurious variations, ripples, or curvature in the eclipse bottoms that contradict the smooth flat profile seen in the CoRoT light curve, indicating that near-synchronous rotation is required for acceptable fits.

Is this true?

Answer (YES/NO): YES